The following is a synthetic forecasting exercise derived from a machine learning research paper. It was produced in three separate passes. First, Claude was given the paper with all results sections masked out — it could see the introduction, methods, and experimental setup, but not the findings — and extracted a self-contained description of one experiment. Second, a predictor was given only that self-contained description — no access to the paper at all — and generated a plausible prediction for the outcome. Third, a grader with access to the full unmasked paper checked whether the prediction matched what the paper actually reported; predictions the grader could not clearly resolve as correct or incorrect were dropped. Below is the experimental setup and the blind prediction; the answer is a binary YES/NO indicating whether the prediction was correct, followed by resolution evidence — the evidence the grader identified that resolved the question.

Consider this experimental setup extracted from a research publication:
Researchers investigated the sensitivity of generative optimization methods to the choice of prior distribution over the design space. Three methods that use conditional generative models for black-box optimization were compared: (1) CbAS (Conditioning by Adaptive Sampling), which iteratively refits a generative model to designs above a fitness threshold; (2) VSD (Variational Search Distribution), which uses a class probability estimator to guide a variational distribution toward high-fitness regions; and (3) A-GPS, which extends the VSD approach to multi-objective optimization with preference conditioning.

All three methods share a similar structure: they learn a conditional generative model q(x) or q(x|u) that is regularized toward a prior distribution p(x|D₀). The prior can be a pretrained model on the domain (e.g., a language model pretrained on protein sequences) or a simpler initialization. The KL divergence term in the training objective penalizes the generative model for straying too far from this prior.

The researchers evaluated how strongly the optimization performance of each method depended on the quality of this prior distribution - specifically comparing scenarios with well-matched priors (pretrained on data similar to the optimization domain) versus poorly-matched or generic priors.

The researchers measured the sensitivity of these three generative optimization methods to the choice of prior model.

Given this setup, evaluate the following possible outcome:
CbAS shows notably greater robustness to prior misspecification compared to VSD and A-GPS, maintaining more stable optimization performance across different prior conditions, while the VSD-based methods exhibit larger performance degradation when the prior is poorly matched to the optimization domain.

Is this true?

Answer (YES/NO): NO